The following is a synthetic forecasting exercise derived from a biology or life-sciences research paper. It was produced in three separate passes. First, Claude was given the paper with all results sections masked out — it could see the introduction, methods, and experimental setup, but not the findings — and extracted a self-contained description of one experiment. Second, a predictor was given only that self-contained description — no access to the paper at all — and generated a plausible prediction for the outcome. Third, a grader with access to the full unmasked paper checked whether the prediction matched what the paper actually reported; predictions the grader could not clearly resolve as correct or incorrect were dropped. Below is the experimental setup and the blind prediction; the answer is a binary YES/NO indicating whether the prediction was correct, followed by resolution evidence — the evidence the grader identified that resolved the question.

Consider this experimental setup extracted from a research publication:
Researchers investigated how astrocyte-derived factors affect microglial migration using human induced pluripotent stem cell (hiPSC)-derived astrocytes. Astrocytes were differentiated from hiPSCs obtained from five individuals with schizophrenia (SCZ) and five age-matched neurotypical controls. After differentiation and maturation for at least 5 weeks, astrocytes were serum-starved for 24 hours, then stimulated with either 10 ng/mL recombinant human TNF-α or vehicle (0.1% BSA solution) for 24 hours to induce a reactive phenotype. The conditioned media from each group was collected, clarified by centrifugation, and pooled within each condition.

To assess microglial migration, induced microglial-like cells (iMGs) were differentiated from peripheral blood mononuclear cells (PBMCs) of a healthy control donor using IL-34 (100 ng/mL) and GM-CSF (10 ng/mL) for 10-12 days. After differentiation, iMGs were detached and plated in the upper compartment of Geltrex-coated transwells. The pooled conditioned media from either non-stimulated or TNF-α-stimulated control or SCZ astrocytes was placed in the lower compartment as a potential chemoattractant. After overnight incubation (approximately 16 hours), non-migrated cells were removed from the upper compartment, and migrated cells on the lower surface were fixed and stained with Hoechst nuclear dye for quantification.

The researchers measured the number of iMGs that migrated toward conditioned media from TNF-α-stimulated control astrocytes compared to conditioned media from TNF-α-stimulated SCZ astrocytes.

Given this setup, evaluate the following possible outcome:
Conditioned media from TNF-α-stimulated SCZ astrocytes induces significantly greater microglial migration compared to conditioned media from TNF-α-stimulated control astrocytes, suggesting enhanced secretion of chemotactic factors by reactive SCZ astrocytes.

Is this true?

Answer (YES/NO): NO